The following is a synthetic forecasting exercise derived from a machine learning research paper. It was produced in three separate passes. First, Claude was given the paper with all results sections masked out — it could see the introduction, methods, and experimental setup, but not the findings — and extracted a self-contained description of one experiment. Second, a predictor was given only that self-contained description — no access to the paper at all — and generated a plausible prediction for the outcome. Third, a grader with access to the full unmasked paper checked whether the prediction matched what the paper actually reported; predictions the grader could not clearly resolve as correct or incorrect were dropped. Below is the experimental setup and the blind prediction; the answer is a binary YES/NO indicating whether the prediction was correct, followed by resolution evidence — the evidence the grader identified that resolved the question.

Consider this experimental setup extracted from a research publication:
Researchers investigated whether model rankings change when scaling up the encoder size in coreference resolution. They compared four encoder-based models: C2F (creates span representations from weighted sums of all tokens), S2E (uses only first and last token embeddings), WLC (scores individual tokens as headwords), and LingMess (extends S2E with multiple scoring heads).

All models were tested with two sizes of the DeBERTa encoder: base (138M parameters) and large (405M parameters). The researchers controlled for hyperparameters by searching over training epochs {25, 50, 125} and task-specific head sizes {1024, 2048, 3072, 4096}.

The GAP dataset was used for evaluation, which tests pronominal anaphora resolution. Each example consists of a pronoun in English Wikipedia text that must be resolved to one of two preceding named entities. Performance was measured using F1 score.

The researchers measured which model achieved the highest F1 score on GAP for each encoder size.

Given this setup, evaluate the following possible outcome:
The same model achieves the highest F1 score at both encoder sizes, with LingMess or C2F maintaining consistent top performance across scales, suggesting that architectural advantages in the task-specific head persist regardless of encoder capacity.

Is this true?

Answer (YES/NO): NO